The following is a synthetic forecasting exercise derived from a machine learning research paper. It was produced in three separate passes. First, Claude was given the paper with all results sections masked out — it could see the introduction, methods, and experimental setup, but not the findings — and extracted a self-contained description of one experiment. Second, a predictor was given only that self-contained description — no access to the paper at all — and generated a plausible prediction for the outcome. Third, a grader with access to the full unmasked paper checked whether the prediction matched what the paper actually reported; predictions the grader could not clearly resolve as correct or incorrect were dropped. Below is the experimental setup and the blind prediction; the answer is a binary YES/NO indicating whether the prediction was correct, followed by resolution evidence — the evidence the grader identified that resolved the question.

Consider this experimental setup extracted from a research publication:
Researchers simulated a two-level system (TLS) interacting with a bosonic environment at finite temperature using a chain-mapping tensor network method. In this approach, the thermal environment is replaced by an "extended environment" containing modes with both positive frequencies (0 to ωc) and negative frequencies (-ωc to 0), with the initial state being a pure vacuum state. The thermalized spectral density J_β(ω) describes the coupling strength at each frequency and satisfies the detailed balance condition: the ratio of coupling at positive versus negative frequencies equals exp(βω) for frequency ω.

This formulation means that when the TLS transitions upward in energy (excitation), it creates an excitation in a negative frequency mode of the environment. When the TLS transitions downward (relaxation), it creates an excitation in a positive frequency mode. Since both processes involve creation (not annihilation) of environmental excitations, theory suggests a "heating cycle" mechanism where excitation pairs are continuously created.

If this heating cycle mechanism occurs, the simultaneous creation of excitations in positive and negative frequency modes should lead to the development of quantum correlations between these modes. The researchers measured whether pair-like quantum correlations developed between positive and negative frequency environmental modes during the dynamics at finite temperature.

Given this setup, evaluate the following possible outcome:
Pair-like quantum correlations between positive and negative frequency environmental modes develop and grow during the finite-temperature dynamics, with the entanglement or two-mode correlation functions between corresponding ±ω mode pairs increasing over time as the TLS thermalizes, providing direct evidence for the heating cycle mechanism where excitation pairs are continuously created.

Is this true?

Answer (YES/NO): YES